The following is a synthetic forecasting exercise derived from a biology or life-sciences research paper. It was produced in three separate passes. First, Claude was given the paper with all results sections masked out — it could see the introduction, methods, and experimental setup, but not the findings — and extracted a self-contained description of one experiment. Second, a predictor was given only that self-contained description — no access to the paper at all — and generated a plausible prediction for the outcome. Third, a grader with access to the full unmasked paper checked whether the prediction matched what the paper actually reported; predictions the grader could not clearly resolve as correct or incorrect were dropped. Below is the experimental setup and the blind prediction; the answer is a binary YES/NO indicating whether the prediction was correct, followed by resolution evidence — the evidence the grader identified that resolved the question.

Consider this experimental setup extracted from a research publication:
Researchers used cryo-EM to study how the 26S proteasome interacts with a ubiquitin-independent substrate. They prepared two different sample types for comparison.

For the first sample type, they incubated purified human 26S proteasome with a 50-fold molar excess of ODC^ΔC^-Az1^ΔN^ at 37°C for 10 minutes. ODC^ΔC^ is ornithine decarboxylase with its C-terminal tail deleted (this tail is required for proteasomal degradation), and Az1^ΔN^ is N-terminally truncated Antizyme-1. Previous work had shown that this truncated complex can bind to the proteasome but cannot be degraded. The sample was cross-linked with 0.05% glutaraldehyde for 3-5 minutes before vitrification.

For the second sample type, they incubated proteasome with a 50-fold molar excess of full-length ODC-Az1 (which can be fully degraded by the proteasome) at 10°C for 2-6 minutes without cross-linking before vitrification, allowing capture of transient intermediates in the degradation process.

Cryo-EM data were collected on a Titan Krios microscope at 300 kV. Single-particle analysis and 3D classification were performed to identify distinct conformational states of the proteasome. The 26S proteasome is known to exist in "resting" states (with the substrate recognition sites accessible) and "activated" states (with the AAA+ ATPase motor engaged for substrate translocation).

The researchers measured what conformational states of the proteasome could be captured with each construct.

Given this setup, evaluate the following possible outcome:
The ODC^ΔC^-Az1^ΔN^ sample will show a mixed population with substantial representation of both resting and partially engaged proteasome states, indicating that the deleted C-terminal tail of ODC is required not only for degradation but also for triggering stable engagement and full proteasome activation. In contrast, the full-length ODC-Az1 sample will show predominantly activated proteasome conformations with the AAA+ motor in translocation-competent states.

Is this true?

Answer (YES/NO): NO